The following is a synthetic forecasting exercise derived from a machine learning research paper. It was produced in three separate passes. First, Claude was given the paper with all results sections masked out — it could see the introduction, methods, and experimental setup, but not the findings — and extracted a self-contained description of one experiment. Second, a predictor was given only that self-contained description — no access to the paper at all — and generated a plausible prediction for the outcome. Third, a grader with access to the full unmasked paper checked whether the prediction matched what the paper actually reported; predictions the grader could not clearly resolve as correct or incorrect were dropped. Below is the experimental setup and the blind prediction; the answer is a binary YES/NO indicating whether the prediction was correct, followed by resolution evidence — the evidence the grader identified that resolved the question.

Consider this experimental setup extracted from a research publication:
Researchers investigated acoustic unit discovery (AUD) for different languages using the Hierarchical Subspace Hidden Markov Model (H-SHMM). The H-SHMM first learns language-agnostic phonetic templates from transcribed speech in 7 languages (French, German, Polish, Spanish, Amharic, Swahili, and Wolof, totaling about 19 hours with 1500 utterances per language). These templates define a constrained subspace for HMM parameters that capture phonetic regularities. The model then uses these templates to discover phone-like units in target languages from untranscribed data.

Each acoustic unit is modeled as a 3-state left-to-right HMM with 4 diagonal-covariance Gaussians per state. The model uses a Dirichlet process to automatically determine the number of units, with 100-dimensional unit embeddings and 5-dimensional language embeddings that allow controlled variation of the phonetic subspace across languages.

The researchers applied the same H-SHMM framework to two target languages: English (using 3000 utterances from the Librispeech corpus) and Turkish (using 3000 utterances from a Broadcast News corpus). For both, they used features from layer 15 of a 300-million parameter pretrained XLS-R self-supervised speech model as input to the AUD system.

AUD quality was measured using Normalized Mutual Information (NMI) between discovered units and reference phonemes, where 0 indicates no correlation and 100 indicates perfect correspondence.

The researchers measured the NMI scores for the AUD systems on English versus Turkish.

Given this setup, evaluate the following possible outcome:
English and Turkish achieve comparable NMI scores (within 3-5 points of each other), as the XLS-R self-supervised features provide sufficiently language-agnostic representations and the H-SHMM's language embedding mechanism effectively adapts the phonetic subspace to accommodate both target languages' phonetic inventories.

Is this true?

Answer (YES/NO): NO